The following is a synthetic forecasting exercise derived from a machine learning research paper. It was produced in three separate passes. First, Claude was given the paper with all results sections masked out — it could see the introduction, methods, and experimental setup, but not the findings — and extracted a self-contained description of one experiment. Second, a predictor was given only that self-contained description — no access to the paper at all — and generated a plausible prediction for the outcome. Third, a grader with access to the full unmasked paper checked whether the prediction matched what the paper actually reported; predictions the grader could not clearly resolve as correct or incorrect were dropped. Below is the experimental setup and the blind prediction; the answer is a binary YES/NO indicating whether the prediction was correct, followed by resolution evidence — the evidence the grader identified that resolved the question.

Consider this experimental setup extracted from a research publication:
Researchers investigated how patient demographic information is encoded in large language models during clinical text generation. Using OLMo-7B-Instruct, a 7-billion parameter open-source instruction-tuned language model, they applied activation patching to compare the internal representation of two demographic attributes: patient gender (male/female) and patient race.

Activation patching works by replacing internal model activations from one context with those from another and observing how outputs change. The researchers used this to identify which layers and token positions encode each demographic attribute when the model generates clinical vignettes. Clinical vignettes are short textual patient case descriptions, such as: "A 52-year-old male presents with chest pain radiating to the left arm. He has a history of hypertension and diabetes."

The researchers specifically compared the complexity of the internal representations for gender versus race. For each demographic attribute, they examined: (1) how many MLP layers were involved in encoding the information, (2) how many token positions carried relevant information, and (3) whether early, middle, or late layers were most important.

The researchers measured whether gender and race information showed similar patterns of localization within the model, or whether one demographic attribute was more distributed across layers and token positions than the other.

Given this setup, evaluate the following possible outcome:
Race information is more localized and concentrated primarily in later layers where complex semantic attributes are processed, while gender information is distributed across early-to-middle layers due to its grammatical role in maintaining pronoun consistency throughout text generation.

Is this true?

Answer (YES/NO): NO